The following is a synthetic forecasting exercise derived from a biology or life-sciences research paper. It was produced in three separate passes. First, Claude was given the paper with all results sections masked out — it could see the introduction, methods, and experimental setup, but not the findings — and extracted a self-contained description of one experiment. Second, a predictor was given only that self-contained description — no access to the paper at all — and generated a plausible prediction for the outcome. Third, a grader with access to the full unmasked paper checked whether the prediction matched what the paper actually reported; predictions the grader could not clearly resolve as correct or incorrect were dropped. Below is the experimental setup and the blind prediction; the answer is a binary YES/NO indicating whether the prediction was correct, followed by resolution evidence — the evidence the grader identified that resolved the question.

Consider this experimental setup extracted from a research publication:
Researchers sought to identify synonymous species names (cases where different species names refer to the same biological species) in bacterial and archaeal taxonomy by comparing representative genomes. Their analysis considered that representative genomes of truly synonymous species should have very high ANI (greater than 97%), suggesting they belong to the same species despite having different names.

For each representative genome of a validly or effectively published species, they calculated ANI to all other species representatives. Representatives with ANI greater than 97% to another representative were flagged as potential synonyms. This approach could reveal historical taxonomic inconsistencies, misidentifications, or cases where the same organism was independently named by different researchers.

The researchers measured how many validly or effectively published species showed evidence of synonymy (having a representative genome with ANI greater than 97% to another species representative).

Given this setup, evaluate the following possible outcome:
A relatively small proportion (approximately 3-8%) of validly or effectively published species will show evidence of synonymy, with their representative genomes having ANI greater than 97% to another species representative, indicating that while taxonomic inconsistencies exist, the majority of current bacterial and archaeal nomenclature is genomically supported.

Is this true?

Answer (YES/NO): YES